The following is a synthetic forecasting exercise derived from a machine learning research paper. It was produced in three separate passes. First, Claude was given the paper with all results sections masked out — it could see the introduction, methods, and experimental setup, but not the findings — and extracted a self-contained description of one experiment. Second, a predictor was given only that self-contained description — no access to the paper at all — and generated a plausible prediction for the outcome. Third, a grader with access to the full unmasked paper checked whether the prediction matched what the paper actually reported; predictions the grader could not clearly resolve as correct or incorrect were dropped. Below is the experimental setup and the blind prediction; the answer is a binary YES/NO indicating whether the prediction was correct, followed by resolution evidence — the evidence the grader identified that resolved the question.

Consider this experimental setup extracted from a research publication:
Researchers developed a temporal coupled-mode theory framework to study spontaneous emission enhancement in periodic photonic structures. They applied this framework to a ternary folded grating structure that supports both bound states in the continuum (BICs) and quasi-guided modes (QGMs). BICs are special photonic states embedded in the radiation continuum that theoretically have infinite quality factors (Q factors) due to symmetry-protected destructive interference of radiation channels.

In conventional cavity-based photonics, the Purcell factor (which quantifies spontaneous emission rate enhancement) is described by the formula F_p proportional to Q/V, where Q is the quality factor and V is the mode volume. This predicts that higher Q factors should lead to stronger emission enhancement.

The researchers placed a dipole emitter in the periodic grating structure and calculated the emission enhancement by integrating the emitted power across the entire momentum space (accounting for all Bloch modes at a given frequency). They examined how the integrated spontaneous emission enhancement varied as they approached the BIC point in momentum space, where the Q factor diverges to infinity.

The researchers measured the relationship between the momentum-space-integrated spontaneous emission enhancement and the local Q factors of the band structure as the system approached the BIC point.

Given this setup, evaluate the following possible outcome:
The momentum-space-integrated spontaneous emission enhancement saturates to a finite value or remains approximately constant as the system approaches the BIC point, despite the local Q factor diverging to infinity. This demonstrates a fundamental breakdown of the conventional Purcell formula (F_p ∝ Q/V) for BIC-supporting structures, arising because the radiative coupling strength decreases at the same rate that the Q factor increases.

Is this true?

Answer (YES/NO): NO